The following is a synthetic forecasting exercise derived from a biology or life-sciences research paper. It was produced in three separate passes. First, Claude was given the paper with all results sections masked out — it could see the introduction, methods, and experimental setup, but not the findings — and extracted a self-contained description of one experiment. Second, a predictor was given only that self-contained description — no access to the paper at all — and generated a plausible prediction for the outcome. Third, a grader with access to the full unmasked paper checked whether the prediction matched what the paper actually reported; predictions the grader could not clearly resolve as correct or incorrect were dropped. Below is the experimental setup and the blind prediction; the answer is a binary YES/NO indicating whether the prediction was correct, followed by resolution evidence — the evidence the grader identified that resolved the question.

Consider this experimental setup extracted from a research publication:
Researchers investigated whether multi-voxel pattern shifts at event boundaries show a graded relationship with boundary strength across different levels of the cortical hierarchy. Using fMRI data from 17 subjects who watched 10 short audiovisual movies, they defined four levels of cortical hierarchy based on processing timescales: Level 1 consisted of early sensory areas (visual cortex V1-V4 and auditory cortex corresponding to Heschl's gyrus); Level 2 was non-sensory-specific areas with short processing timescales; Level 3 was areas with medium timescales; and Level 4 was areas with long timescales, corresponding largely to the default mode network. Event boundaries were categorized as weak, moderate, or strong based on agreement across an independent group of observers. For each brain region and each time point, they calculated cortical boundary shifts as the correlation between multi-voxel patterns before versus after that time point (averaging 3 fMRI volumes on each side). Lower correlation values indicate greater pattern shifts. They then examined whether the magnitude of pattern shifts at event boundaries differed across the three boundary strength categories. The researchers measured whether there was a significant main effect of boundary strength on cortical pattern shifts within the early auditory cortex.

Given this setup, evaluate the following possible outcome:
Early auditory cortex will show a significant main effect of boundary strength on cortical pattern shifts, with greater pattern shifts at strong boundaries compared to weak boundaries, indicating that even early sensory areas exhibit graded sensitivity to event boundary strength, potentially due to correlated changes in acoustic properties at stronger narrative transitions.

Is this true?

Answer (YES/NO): YES